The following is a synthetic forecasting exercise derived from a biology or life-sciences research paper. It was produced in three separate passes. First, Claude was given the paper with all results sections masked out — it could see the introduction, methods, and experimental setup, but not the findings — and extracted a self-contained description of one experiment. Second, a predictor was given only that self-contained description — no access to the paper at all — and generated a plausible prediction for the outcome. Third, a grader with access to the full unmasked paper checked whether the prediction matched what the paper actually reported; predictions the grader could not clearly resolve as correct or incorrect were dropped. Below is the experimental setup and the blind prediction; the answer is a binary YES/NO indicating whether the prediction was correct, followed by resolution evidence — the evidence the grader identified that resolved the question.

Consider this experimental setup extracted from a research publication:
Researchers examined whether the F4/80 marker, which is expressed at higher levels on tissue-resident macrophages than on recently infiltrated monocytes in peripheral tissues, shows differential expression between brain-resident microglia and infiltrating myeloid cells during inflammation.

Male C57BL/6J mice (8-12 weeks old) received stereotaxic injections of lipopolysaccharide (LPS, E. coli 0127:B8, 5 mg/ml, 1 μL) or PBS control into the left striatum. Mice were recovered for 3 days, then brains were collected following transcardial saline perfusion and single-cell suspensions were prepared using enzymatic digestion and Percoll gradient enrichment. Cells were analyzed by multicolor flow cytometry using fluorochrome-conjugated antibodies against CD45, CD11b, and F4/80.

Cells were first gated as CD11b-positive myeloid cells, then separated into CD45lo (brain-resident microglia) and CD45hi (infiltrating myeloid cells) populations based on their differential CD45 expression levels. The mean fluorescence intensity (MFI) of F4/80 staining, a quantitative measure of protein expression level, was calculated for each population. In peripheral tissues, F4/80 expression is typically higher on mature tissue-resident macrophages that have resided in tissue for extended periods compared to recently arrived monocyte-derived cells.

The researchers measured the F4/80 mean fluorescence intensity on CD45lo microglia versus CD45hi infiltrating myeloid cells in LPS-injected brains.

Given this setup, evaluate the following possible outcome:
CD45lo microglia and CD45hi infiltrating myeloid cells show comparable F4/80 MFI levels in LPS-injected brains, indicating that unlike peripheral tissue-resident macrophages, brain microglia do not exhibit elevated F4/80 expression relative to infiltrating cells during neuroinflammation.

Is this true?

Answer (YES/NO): NO